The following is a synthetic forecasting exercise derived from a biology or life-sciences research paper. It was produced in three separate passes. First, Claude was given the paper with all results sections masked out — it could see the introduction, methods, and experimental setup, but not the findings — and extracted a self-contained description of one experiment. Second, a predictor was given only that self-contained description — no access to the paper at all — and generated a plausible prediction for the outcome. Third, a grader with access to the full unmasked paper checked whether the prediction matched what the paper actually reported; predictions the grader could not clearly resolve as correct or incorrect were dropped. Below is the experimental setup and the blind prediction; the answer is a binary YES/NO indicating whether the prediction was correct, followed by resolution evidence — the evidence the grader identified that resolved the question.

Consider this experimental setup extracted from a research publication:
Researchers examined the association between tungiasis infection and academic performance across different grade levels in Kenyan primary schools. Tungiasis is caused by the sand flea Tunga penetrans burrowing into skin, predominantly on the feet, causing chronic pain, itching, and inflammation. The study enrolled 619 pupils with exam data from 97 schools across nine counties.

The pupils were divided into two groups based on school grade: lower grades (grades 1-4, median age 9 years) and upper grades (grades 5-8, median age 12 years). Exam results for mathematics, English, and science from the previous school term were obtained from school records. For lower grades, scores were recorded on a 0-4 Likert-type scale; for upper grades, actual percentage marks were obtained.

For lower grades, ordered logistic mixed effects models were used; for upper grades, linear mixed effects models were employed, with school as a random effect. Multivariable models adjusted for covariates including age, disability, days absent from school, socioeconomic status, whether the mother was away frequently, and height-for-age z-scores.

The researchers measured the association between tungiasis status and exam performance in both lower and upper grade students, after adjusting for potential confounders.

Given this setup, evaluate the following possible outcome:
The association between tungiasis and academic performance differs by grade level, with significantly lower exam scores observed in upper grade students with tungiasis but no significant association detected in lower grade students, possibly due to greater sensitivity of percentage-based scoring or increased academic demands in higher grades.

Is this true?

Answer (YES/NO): NO